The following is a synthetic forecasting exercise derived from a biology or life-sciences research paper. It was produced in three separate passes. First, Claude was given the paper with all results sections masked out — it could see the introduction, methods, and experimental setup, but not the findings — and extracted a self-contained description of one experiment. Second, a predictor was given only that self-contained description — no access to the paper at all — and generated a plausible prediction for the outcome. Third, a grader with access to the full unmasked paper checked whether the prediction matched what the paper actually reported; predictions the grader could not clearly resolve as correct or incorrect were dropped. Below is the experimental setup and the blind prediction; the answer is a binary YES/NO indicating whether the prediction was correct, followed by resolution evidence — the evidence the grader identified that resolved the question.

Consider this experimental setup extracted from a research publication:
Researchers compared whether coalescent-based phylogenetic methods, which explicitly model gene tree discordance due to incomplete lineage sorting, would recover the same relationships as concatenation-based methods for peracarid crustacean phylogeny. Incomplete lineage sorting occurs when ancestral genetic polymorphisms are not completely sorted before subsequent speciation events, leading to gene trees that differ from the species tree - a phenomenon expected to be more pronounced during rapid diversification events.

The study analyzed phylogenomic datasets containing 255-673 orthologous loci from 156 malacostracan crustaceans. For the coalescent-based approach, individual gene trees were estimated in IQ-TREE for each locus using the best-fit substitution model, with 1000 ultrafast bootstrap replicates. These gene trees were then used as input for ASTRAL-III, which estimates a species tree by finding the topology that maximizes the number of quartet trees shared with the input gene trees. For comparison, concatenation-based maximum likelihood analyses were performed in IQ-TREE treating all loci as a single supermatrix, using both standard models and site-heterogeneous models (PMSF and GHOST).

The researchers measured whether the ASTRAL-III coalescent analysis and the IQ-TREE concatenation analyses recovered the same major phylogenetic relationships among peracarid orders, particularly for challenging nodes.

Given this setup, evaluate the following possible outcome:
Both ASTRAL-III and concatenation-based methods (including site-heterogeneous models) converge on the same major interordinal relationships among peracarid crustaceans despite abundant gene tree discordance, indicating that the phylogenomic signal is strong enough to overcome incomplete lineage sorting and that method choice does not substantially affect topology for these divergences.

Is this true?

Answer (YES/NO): NO